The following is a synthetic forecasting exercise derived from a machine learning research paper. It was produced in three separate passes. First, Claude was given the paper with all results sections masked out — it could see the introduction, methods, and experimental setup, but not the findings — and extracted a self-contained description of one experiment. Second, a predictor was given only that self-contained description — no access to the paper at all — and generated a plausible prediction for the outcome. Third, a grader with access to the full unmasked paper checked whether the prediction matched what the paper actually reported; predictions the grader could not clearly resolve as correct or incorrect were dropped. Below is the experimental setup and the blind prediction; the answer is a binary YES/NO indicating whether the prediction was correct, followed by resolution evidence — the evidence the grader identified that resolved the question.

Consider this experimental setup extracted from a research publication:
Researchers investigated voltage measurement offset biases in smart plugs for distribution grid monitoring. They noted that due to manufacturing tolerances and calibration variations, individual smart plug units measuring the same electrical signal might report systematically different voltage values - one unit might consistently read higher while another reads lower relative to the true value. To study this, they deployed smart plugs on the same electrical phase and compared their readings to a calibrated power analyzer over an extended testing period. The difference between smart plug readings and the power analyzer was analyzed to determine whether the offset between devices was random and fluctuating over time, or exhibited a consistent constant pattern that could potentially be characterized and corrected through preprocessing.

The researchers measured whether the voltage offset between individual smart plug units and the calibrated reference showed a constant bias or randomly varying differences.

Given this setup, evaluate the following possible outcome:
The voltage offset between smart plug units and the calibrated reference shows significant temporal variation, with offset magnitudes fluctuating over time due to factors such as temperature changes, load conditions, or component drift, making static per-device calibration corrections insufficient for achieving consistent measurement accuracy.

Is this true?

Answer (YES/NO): NO